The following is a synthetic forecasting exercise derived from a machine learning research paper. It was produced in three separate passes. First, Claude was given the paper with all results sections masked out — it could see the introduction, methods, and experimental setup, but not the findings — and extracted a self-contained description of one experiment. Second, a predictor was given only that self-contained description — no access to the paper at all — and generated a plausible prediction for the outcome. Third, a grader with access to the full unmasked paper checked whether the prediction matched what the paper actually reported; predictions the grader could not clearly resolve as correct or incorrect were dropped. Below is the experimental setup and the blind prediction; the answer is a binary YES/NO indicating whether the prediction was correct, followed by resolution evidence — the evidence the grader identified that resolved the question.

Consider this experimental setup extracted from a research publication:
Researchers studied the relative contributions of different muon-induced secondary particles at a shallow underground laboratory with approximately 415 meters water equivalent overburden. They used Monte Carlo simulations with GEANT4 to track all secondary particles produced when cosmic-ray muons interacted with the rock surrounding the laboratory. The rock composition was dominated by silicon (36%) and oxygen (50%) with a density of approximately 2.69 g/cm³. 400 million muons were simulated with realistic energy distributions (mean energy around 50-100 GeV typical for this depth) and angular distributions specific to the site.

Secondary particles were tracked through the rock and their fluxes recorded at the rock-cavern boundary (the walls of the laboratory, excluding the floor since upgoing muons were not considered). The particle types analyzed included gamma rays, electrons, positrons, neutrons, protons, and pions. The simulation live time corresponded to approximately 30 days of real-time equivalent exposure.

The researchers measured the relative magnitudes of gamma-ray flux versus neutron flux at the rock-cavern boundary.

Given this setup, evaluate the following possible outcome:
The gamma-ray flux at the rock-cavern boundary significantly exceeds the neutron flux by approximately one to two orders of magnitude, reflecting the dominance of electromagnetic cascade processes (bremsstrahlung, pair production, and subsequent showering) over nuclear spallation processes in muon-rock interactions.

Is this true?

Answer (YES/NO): YES